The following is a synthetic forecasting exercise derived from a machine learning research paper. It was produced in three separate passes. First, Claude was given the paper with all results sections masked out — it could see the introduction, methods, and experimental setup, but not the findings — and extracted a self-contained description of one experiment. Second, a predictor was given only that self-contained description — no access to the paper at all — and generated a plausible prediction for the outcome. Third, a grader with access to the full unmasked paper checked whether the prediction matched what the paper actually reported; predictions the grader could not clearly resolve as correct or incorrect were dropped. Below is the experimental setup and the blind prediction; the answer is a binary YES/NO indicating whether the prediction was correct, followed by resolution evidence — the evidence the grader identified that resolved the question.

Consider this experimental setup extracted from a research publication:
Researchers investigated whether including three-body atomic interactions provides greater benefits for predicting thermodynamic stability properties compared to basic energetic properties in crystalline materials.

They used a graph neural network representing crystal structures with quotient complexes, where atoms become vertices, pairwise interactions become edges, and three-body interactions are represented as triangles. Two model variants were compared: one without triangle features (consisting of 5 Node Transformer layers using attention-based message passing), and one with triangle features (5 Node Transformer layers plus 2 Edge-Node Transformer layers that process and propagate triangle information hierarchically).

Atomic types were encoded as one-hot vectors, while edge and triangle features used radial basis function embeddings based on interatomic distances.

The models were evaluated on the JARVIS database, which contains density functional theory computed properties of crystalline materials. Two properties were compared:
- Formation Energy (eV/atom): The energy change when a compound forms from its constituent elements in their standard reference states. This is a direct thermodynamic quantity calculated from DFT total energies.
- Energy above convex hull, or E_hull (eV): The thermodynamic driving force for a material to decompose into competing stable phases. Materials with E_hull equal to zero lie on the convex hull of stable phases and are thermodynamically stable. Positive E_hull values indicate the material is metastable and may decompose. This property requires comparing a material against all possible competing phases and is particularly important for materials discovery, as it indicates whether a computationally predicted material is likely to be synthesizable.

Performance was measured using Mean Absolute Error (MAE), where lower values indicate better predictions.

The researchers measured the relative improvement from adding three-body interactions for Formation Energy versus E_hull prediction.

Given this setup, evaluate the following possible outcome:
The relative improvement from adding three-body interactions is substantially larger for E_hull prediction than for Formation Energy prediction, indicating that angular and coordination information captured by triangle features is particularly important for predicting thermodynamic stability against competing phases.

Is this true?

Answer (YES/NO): YES